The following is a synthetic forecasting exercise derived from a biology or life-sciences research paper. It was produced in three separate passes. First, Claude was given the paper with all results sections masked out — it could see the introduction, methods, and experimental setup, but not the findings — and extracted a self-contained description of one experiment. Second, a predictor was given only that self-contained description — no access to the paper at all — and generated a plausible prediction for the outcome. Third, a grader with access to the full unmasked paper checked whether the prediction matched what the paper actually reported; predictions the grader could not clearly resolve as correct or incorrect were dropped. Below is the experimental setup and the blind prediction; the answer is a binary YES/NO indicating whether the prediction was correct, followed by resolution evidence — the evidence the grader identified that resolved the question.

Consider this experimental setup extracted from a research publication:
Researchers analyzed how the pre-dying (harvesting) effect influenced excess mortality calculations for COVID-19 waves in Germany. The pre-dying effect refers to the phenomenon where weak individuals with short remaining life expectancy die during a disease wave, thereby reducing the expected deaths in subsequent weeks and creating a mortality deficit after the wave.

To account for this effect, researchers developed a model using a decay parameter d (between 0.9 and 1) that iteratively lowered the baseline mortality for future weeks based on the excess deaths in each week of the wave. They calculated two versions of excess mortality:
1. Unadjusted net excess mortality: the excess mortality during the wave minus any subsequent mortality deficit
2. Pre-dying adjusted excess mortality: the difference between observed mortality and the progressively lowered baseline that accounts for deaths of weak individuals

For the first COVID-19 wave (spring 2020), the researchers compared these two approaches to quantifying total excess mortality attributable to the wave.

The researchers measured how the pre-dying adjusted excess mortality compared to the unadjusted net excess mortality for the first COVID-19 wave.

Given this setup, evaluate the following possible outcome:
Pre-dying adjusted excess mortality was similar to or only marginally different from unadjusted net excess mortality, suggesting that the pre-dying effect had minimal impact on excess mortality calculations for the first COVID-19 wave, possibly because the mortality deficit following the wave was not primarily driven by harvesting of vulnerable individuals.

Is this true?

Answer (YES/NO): NO